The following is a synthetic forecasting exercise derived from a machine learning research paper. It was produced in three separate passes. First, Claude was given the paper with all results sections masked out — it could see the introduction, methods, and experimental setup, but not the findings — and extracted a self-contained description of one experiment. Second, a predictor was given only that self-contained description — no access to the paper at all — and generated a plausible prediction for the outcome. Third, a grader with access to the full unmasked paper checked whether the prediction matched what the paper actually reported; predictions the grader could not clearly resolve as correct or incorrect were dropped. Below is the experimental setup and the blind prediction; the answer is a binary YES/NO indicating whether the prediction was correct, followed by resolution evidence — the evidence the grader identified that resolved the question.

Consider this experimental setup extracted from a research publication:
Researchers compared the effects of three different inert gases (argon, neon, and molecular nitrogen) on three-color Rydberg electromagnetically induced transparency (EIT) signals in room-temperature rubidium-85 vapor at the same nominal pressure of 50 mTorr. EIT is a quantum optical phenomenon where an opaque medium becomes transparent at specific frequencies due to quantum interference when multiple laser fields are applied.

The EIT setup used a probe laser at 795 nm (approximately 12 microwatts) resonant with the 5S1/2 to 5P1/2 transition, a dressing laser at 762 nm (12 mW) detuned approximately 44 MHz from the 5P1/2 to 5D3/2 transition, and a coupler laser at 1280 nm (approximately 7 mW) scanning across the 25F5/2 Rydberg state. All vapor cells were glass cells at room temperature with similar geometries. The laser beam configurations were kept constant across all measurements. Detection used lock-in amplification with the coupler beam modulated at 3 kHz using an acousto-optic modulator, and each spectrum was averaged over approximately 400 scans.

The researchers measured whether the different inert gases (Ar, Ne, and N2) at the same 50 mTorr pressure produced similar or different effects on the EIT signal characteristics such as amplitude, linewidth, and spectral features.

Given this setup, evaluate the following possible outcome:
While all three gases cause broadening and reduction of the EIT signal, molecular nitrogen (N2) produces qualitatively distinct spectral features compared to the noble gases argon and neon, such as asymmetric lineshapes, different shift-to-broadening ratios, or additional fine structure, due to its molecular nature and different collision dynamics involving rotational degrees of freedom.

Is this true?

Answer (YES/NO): NO